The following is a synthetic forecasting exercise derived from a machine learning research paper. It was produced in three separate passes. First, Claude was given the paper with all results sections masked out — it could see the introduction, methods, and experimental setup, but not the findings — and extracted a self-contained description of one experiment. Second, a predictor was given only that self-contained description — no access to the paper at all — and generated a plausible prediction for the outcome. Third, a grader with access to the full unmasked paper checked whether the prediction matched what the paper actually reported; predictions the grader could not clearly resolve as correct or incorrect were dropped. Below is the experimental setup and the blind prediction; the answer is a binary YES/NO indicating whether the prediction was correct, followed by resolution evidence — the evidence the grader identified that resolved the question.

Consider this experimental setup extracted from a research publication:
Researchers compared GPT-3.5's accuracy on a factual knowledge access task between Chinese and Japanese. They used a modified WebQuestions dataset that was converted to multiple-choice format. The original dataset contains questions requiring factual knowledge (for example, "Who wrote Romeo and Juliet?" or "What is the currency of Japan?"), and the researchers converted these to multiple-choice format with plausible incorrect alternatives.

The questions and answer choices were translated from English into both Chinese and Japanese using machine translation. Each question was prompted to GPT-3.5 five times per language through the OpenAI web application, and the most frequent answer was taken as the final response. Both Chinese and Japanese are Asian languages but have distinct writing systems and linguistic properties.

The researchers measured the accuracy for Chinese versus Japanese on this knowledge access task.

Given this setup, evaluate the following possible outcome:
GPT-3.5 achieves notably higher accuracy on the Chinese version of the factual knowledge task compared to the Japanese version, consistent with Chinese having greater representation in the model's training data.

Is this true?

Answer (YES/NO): NO